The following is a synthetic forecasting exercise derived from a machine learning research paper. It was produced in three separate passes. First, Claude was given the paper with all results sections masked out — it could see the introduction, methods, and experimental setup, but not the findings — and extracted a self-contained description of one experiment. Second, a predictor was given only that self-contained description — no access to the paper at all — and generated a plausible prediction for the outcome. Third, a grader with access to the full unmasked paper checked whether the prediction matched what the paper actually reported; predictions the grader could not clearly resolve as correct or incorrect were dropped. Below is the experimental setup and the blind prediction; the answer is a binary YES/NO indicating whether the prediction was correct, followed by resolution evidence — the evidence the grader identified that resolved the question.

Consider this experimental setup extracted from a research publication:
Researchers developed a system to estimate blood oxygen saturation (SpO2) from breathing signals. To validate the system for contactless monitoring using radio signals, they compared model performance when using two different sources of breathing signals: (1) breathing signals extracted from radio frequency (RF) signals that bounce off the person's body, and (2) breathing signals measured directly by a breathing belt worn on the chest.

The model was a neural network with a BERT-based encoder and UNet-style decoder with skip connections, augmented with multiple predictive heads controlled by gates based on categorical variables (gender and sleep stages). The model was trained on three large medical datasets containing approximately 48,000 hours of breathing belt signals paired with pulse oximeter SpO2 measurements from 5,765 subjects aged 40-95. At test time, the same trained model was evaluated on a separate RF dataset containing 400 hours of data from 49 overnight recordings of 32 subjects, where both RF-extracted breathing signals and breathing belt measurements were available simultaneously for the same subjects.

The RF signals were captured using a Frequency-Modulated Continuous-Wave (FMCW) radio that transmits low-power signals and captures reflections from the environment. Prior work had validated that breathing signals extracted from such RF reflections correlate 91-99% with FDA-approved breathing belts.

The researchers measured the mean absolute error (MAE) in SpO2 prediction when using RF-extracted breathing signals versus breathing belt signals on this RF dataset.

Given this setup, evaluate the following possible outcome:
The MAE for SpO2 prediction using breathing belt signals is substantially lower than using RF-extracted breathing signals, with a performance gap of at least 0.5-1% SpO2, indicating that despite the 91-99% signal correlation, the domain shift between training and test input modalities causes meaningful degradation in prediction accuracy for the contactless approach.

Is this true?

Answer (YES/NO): NO